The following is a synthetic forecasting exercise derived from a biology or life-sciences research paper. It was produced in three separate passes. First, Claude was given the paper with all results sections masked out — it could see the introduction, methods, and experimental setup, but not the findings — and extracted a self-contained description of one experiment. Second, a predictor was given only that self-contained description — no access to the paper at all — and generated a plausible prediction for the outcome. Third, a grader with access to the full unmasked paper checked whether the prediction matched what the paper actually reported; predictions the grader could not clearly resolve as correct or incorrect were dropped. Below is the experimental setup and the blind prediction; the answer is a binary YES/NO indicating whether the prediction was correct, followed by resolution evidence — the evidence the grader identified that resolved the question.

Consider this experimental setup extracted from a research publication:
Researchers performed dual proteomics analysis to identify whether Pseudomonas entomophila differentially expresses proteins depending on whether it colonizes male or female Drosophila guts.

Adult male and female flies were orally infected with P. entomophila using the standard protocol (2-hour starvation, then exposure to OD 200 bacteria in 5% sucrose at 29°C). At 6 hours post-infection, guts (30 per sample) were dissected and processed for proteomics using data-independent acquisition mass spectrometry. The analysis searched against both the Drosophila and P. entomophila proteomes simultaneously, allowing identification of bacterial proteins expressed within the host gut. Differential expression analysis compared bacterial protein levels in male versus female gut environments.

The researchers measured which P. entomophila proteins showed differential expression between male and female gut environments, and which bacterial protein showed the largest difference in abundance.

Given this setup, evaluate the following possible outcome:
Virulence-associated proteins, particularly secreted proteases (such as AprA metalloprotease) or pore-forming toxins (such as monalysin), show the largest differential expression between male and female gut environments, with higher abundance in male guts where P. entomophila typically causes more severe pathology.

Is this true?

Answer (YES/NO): NO